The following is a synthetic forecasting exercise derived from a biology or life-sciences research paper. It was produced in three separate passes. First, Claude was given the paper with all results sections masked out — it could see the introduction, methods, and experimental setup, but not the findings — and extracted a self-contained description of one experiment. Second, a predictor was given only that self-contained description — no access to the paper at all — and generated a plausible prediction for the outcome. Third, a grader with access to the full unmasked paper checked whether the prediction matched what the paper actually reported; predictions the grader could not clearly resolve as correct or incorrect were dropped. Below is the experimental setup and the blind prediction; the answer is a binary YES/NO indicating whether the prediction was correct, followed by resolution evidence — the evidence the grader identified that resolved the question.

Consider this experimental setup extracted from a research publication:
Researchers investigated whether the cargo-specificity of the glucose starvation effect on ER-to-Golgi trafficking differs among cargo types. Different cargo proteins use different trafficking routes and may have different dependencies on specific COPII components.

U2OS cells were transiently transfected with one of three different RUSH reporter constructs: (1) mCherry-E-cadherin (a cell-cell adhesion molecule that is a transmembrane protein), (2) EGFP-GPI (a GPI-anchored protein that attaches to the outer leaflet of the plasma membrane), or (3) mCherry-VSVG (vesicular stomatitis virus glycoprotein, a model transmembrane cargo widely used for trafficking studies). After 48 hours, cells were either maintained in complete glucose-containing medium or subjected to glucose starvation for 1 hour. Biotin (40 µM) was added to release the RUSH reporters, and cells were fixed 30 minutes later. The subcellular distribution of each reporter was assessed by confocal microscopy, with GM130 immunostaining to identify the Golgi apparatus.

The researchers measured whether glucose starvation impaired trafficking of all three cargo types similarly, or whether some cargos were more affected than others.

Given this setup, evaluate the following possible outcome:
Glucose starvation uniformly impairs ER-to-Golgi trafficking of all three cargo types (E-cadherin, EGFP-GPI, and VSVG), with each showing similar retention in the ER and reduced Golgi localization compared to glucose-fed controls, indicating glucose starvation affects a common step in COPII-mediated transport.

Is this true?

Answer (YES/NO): NO